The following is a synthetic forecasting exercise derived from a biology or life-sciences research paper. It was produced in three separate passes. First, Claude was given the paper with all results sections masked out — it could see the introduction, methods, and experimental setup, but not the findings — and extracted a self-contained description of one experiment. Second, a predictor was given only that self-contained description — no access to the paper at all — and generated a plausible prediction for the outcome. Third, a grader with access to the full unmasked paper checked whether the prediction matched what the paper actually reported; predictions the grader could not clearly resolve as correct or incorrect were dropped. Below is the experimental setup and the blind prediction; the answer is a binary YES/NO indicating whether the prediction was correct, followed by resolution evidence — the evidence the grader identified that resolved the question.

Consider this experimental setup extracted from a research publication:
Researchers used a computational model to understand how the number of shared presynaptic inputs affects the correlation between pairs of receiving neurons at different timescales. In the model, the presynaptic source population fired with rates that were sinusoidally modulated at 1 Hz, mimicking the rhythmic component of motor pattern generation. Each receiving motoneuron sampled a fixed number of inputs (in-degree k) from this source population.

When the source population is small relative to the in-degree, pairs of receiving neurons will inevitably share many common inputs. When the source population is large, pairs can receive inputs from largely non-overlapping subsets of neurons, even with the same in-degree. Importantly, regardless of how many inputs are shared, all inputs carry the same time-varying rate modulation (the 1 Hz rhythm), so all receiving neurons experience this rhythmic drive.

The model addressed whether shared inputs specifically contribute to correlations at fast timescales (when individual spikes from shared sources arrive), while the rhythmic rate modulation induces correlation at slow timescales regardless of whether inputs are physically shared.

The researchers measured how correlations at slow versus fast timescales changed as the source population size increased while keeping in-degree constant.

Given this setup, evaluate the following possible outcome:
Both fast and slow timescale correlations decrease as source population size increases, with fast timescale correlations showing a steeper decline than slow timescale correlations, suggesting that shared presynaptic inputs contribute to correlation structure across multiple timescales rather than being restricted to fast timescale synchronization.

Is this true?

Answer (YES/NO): NO